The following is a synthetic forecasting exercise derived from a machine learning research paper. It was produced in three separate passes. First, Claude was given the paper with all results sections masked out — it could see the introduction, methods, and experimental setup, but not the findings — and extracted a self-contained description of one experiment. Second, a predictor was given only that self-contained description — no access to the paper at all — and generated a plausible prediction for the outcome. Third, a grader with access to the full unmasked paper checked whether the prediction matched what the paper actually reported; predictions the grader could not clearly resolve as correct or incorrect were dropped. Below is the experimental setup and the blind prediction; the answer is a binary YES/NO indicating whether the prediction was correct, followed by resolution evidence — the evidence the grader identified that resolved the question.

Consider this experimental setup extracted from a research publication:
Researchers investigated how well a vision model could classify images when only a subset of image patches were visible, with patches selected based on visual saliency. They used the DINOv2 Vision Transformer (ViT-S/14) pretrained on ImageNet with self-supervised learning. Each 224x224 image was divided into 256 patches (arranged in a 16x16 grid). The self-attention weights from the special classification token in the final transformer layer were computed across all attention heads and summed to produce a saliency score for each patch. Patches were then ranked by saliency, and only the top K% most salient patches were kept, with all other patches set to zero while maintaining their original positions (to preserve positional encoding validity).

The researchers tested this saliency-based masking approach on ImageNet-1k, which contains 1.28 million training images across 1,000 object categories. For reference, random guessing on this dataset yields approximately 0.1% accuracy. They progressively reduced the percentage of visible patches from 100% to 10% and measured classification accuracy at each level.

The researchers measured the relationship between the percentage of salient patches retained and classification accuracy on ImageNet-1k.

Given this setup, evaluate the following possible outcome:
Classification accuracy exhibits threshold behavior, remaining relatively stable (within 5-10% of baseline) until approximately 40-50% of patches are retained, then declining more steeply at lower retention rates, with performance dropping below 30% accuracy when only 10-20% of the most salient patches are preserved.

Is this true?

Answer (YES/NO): NO